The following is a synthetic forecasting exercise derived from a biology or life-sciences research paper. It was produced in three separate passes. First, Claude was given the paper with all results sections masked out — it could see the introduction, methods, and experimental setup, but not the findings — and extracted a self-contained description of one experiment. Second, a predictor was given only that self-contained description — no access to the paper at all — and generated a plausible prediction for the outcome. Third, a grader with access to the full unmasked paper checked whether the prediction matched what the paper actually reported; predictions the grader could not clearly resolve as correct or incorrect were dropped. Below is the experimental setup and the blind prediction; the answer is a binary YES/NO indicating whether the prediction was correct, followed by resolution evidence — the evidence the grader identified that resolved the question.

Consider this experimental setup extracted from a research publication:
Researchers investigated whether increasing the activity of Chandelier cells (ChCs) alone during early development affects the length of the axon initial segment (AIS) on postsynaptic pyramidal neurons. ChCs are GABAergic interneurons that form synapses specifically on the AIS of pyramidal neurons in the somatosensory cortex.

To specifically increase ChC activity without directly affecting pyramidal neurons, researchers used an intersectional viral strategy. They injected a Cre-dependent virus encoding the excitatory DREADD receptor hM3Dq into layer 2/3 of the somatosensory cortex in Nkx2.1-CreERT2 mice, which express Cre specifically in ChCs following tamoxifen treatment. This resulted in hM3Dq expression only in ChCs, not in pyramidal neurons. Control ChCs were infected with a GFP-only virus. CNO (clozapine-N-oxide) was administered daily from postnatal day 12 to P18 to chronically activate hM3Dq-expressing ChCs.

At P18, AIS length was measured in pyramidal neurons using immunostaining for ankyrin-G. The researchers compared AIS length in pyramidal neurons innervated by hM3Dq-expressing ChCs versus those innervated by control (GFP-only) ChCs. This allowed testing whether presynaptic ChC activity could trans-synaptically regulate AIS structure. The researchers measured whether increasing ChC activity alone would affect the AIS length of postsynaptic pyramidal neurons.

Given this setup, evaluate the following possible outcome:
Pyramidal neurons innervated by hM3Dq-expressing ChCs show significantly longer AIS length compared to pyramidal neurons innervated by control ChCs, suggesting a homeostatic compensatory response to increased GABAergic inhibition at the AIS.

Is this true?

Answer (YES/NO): NO